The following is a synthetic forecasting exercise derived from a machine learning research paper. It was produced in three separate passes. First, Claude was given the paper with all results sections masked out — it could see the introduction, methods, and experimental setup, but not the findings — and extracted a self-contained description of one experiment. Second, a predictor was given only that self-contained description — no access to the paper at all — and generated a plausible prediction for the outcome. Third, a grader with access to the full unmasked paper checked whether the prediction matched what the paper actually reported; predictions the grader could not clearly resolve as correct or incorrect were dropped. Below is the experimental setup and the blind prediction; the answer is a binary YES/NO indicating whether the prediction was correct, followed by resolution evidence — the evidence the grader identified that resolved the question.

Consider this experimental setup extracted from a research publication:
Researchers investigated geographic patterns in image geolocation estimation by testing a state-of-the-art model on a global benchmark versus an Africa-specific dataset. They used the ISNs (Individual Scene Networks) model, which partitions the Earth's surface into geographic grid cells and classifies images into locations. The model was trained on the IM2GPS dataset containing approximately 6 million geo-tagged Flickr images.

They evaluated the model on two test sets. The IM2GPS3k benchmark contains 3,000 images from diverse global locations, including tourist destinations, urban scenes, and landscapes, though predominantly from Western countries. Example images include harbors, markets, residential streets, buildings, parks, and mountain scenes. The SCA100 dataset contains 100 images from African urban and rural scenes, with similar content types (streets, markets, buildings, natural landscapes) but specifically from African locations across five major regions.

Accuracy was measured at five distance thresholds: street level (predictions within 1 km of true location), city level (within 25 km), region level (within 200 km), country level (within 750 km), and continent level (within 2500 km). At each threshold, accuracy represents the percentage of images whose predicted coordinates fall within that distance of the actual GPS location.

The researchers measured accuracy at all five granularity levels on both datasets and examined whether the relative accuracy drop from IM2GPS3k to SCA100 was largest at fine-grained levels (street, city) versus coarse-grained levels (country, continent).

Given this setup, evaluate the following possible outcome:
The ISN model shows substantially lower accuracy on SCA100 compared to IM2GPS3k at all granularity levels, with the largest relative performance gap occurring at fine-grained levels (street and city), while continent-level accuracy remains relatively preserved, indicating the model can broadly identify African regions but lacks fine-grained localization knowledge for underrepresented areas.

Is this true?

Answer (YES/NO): YES